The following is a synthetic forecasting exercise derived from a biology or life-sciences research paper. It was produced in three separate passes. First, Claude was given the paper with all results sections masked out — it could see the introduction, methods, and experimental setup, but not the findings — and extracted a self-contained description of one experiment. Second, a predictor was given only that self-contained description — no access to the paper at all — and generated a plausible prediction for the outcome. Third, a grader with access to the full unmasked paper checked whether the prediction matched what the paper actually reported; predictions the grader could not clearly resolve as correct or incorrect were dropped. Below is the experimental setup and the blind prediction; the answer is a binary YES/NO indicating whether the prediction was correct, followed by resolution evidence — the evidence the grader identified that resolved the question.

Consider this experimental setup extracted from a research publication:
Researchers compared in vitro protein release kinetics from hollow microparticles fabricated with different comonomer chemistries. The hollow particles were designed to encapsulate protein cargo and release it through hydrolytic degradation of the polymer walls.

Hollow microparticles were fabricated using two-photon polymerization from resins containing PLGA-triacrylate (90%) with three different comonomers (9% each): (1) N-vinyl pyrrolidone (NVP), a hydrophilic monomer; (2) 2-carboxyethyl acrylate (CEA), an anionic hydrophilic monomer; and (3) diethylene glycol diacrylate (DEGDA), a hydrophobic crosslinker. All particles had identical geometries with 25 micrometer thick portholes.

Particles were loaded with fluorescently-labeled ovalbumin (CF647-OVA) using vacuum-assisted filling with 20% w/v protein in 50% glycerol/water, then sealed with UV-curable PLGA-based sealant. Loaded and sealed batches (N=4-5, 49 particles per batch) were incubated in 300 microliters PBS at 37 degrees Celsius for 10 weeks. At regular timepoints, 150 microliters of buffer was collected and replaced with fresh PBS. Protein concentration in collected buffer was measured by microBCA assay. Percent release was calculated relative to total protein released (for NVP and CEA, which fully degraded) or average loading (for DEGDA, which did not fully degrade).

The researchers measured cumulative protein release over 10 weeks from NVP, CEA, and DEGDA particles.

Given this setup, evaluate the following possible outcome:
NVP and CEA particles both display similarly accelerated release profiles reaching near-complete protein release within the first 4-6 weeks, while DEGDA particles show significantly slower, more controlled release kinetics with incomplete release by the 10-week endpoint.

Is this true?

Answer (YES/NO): NO